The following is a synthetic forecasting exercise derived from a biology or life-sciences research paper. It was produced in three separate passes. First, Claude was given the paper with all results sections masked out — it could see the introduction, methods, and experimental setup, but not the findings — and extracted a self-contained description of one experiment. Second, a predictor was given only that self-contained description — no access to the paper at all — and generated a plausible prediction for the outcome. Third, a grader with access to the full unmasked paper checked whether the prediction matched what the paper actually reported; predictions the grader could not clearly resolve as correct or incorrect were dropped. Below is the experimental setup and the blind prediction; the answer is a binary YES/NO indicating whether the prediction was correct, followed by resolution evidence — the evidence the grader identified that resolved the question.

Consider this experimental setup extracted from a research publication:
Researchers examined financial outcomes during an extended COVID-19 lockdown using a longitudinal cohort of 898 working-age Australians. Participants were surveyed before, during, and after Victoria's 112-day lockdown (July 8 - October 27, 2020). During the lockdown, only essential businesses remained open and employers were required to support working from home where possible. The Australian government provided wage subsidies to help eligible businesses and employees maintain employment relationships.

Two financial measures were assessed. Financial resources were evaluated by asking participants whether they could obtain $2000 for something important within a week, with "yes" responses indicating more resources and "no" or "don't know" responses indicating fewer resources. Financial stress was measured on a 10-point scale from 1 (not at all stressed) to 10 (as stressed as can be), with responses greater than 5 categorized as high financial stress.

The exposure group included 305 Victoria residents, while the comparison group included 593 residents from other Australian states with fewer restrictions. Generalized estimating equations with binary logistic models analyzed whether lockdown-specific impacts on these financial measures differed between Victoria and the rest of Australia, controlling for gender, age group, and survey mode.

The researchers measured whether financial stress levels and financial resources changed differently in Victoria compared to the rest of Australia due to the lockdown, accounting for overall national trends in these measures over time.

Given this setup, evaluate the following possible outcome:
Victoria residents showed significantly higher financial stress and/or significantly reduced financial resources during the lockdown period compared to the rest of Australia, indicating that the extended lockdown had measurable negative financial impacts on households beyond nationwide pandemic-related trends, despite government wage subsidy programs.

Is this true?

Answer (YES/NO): NO